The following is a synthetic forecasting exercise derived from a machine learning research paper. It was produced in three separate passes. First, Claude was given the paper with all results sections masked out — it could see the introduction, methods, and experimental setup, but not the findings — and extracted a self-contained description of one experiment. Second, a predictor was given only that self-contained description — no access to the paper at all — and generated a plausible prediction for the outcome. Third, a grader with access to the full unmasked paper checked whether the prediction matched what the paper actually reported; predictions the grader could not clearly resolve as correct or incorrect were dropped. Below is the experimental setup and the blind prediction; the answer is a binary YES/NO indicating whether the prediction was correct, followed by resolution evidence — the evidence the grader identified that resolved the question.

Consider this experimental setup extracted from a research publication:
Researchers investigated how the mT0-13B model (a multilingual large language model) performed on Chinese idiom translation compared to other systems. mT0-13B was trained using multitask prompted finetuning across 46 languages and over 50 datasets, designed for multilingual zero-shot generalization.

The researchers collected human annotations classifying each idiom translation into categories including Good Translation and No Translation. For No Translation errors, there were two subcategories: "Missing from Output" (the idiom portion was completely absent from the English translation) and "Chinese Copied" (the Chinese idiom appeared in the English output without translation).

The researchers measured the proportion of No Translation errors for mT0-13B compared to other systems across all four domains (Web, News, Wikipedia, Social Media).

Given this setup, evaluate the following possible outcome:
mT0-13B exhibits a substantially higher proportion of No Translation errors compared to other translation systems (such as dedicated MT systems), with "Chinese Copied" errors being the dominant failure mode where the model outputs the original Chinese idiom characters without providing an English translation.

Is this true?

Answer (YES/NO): NO